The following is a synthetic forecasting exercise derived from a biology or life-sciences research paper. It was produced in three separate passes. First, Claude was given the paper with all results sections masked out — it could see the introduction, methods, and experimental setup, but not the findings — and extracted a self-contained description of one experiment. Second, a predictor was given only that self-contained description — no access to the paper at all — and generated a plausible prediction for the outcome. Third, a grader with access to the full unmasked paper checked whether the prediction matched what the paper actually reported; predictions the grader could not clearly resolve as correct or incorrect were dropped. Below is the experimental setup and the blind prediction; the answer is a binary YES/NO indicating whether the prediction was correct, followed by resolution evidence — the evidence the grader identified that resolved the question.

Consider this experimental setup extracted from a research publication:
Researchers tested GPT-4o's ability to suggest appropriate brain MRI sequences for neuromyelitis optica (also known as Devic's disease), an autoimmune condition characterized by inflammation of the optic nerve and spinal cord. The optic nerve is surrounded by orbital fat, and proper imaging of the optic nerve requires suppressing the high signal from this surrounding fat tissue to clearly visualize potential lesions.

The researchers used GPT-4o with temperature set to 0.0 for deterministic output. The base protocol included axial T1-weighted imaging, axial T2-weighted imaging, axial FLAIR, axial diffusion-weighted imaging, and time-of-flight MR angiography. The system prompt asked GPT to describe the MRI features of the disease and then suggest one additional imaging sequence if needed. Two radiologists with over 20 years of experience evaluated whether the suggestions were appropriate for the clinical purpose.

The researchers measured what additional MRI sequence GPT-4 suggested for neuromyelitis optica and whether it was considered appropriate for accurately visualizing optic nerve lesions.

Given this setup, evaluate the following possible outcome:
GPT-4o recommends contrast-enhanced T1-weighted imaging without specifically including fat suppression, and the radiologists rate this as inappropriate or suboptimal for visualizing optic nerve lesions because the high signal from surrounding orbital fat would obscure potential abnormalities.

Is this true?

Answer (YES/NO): NO